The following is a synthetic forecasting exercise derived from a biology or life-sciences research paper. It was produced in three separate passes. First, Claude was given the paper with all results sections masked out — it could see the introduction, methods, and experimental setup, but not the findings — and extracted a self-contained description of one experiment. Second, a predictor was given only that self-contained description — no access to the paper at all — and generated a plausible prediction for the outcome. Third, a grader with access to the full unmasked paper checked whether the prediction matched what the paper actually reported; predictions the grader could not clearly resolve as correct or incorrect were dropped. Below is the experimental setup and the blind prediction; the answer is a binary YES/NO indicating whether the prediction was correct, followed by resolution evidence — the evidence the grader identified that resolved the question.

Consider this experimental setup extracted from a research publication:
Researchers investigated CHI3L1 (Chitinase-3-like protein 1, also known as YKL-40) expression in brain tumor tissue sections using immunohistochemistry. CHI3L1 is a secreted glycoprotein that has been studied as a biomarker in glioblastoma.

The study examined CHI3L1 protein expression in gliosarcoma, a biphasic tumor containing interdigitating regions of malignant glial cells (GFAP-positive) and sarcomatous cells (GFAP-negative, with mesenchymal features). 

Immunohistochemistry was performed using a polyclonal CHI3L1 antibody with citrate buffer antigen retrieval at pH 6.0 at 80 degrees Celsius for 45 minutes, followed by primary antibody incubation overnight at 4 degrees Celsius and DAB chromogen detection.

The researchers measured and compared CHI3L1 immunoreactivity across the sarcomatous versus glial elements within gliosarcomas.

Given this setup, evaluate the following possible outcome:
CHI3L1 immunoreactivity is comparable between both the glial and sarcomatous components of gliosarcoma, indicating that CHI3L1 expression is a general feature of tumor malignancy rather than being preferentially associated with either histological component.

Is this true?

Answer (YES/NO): NO